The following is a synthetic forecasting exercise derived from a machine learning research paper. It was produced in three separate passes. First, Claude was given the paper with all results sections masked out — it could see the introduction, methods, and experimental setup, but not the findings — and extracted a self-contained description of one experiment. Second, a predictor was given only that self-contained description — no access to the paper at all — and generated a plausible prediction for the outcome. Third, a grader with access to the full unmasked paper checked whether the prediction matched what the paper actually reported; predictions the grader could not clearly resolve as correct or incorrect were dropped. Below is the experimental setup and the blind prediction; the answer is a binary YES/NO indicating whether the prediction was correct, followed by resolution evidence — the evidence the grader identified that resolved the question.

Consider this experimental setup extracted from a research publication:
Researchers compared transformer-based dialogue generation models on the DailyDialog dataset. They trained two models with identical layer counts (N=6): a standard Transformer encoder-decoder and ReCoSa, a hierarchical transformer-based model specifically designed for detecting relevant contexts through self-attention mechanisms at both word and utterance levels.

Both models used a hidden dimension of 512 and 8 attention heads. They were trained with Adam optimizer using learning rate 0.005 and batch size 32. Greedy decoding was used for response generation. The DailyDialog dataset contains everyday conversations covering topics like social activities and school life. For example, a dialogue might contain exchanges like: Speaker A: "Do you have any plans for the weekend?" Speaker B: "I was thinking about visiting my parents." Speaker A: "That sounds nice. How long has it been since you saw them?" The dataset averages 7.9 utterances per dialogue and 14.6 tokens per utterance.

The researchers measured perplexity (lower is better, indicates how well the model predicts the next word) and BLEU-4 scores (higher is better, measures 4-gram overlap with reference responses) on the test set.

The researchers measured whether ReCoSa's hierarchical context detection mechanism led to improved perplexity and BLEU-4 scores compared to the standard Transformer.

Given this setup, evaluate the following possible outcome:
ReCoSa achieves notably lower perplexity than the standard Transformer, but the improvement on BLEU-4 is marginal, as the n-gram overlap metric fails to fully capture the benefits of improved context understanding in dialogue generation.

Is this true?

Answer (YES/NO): YES